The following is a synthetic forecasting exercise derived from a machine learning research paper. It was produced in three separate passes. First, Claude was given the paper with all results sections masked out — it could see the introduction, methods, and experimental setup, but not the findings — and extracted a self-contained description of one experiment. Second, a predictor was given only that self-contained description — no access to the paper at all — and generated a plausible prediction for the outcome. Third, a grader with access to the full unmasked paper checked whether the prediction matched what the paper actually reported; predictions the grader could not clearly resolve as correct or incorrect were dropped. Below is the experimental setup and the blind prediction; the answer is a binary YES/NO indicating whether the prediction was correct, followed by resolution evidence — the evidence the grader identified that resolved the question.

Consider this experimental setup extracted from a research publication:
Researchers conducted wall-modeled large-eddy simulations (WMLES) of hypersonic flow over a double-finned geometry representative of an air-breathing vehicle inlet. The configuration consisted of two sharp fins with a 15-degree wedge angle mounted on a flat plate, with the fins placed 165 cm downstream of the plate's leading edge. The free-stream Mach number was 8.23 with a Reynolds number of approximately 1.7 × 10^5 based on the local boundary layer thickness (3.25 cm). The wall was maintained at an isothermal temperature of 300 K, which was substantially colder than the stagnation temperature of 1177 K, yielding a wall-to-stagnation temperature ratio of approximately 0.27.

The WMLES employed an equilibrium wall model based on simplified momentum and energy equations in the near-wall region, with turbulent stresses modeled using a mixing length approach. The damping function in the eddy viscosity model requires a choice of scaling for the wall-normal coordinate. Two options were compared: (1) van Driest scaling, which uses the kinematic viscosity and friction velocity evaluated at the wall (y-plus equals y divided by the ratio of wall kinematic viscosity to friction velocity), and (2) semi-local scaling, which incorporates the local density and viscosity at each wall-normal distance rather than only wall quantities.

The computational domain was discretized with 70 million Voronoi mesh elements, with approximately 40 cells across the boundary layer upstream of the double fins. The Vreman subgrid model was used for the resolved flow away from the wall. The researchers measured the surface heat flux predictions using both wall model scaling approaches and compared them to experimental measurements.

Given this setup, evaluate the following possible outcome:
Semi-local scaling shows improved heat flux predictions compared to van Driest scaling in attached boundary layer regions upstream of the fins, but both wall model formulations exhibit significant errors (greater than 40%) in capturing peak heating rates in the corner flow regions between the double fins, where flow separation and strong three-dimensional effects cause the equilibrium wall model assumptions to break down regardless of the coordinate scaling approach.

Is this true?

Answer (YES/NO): NO